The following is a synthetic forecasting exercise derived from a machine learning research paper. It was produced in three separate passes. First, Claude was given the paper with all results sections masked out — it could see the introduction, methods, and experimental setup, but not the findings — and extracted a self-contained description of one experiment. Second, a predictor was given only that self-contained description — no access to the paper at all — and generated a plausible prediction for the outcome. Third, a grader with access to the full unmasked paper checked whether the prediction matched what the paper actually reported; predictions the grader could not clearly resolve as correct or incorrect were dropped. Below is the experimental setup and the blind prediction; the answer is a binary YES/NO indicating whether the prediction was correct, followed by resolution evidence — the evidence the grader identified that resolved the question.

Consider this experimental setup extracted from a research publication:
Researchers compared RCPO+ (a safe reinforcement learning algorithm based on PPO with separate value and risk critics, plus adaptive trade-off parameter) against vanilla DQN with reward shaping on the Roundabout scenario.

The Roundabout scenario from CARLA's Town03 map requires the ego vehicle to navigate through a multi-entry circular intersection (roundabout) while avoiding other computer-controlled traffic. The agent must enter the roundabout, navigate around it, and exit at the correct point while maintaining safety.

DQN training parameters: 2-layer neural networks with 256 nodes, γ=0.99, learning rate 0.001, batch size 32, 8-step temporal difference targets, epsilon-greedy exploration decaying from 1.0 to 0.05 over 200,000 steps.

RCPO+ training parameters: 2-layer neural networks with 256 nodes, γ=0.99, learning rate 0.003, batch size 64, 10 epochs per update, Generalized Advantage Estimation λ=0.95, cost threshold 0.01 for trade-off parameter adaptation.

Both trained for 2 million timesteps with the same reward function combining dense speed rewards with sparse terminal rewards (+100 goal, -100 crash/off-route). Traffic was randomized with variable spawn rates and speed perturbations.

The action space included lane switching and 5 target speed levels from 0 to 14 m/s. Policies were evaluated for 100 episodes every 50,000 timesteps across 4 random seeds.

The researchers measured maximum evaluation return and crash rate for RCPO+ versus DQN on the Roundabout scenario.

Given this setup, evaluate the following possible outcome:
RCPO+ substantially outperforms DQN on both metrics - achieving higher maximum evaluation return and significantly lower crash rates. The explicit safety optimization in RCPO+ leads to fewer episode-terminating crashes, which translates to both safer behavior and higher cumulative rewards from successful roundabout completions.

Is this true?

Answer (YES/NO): NO